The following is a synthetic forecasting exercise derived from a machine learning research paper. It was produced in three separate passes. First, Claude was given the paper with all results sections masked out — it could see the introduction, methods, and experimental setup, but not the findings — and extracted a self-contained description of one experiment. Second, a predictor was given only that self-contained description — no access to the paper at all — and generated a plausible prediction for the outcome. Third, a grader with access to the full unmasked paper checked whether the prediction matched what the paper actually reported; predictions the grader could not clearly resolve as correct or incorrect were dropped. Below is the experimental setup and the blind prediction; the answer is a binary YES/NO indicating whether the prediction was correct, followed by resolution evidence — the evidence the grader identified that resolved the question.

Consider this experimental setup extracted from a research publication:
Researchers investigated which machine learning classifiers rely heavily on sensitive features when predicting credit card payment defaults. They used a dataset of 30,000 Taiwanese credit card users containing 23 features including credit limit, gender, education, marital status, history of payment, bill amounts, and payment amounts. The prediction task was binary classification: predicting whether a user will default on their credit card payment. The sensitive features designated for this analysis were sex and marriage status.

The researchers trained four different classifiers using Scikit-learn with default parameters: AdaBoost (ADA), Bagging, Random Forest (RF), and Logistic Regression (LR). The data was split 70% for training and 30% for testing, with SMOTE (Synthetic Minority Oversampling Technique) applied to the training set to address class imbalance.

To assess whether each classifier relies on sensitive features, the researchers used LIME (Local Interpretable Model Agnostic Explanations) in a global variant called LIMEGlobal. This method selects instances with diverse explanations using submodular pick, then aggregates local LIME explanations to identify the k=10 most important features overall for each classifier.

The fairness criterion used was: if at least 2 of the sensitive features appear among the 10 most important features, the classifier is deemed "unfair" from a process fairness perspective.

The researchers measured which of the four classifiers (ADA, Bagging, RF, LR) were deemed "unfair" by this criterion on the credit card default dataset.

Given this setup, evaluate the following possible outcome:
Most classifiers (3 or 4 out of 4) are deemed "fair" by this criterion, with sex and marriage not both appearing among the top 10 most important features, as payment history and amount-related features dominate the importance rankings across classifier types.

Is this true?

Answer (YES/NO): NO